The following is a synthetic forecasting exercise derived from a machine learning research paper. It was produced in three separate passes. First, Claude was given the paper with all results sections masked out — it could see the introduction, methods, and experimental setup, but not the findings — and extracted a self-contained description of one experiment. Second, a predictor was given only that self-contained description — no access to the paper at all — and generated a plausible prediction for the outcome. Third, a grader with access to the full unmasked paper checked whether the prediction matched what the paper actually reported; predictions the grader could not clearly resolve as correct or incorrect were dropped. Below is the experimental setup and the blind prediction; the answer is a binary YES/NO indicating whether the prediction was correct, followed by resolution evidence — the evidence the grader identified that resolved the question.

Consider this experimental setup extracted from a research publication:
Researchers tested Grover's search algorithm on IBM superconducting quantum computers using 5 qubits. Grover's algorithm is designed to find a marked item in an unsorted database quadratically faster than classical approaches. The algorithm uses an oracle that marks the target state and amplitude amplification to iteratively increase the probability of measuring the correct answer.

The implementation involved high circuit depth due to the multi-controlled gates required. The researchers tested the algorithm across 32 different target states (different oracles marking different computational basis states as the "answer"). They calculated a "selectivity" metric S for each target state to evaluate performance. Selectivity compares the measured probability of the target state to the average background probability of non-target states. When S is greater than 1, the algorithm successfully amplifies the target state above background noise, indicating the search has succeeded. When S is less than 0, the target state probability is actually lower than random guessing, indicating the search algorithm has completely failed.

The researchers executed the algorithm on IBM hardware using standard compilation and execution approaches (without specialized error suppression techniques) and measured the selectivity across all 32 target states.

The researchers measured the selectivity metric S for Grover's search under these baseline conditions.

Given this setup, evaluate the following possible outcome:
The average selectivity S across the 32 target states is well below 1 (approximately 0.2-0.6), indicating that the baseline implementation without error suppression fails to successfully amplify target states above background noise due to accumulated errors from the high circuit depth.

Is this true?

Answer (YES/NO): NO